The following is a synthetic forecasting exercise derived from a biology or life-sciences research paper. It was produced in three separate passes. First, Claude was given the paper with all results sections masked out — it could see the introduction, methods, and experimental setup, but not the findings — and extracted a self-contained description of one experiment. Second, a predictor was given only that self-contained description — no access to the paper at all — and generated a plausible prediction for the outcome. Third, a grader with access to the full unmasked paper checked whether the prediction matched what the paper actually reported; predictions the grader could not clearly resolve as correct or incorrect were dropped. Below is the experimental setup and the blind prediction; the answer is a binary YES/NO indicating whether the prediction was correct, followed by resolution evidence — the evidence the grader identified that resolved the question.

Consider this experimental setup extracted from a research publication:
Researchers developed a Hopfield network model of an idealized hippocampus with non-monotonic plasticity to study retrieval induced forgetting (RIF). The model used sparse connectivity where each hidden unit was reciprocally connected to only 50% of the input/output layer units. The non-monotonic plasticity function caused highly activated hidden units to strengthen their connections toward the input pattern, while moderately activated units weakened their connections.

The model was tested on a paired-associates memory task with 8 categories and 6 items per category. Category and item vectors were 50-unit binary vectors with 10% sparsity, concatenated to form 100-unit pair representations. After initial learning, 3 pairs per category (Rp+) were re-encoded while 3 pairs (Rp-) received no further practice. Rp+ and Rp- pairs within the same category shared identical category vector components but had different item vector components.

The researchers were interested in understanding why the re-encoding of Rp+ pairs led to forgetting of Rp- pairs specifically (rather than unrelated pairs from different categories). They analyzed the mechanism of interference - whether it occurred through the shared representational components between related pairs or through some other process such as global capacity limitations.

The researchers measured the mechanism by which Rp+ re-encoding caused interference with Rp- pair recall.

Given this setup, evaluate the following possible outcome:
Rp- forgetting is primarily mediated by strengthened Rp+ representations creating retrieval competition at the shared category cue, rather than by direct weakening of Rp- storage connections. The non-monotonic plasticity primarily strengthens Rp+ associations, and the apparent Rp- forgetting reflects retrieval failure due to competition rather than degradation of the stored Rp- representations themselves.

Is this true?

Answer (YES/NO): NO